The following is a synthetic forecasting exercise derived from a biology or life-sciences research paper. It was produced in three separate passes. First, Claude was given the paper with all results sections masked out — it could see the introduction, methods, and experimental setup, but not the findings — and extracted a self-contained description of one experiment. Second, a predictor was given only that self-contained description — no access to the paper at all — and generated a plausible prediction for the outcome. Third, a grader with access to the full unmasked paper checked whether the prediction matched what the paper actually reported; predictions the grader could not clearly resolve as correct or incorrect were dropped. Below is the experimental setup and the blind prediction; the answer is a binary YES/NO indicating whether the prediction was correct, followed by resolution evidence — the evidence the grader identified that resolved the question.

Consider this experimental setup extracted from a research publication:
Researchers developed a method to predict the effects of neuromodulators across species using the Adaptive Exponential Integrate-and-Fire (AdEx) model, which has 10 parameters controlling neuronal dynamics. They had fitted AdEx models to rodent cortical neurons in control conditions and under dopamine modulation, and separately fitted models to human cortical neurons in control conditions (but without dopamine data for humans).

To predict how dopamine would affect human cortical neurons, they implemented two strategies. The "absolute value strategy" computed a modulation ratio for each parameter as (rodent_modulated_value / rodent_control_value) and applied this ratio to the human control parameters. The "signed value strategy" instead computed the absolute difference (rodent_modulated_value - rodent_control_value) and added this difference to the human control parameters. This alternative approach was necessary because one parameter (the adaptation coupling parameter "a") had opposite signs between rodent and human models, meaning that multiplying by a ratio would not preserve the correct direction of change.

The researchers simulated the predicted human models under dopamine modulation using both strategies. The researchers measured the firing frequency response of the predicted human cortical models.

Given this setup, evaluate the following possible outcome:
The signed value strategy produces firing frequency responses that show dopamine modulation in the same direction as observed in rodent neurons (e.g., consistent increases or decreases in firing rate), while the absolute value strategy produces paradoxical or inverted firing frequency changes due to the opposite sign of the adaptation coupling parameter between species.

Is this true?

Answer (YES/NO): NO